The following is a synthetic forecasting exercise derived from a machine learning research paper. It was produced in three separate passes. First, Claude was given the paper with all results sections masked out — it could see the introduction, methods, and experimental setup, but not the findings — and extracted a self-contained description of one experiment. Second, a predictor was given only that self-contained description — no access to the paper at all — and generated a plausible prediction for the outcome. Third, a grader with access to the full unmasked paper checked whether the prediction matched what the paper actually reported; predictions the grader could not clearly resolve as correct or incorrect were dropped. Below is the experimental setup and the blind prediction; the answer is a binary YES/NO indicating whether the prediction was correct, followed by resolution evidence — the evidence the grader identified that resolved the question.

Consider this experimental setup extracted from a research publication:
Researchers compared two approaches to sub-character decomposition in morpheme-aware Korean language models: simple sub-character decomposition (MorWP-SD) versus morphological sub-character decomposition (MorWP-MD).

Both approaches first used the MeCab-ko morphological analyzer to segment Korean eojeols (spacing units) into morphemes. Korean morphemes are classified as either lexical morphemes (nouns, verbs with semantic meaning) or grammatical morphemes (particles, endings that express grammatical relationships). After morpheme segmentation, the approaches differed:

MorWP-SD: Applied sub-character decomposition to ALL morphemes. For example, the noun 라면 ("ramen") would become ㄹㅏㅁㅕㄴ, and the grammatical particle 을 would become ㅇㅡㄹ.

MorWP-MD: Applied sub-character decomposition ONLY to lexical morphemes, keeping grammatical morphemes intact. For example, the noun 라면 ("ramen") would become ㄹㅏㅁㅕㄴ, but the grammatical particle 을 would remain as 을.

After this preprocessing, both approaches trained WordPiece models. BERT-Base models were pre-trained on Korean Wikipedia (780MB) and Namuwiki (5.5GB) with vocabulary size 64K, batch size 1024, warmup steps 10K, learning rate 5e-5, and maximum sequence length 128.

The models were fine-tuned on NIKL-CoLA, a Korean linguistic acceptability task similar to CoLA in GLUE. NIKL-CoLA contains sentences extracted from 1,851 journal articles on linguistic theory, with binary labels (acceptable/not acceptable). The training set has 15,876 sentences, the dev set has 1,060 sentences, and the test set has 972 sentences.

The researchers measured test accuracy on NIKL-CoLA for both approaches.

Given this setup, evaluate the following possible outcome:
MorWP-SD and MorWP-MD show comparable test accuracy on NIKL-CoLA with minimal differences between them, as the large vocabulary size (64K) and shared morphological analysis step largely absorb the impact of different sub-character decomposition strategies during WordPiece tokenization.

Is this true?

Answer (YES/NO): NO